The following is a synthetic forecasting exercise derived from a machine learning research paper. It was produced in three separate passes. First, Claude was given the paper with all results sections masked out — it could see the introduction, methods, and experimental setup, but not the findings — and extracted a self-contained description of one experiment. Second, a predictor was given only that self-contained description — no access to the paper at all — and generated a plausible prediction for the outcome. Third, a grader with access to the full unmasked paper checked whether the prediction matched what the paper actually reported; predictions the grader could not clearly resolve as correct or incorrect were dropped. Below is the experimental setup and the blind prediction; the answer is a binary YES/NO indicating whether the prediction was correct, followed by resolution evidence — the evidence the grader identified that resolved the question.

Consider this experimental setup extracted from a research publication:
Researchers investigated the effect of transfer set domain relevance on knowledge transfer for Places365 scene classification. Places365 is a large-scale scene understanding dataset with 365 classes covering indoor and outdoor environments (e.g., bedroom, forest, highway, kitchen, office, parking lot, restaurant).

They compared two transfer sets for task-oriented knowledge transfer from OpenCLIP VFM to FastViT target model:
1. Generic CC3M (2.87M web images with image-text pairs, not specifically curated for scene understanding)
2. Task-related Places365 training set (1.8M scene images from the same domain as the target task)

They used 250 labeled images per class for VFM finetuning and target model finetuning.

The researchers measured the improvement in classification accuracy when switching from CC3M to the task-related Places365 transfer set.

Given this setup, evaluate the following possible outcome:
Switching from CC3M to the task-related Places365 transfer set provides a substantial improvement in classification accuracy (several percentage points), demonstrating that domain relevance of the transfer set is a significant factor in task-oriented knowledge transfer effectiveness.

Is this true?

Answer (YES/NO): NO